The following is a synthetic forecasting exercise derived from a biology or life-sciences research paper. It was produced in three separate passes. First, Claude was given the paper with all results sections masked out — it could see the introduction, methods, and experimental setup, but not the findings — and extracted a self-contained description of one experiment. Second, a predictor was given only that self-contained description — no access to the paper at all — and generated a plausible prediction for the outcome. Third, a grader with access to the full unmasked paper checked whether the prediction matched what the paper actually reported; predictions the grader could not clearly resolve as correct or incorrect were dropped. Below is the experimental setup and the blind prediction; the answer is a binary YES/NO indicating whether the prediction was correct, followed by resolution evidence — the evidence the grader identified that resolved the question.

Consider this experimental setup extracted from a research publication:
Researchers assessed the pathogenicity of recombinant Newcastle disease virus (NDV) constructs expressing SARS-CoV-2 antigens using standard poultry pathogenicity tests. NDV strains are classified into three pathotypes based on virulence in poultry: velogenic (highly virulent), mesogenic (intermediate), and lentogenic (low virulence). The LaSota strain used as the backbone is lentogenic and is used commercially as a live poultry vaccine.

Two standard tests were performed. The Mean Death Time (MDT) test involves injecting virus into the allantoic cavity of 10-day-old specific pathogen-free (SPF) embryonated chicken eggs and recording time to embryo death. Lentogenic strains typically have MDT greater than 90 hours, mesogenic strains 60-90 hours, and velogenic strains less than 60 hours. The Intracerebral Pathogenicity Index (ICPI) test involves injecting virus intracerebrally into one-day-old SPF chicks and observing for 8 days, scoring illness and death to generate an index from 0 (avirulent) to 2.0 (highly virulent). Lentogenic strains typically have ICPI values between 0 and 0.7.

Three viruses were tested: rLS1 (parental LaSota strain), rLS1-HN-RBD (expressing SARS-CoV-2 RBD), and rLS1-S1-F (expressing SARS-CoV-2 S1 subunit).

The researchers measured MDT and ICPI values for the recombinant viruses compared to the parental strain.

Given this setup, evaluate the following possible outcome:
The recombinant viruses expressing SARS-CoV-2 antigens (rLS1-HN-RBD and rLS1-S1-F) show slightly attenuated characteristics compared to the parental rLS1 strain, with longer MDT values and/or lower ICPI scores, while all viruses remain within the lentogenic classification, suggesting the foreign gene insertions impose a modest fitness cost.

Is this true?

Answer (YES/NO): YES